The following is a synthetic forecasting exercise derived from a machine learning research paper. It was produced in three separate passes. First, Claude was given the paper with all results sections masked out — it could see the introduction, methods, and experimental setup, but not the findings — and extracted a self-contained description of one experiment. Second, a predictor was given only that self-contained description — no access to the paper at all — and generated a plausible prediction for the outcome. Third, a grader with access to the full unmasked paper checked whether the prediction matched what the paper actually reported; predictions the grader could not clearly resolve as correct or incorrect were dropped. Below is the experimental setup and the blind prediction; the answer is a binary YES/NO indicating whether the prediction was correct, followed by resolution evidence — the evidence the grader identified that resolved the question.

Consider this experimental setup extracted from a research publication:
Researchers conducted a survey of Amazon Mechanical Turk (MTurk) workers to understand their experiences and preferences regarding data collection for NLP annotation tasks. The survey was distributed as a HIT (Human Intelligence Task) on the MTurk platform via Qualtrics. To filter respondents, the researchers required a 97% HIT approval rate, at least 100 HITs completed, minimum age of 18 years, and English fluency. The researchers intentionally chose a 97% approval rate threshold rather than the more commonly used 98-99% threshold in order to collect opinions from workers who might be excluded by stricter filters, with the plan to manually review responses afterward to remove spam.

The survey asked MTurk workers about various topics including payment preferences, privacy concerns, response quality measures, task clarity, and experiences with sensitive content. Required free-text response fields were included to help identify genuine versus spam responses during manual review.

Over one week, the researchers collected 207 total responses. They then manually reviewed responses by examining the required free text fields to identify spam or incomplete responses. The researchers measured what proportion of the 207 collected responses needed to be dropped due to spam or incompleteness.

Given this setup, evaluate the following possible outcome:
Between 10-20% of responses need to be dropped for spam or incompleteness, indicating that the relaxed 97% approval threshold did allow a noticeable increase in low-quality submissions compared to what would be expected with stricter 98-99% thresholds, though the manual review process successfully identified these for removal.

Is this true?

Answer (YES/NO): NO